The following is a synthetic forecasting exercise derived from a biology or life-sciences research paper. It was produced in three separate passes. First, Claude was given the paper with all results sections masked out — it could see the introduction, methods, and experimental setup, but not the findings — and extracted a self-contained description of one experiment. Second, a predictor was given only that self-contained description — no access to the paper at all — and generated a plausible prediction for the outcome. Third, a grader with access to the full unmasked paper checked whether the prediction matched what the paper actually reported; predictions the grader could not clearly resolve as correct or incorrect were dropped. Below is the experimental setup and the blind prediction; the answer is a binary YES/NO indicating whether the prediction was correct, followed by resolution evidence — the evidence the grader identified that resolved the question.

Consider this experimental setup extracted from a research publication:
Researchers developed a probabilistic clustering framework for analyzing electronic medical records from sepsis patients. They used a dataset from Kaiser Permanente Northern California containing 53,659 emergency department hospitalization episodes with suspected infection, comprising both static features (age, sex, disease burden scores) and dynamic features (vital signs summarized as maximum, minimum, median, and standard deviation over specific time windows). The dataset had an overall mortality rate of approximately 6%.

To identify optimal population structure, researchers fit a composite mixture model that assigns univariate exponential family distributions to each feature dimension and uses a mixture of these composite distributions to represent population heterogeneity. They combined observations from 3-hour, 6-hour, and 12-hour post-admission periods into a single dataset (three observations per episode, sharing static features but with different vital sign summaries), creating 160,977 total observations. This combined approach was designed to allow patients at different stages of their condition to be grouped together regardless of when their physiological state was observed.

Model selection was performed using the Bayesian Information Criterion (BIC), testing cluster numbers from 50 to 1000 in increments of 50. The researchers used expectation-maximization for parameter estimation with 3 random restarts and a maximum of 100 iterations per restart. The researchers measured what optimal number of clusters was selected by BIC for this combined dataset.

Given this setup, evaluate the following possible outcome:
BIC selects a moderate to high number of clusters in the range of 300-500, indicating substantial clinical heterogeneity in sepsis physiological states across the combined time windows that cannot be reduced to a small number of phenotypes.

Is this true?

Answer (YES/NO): NO